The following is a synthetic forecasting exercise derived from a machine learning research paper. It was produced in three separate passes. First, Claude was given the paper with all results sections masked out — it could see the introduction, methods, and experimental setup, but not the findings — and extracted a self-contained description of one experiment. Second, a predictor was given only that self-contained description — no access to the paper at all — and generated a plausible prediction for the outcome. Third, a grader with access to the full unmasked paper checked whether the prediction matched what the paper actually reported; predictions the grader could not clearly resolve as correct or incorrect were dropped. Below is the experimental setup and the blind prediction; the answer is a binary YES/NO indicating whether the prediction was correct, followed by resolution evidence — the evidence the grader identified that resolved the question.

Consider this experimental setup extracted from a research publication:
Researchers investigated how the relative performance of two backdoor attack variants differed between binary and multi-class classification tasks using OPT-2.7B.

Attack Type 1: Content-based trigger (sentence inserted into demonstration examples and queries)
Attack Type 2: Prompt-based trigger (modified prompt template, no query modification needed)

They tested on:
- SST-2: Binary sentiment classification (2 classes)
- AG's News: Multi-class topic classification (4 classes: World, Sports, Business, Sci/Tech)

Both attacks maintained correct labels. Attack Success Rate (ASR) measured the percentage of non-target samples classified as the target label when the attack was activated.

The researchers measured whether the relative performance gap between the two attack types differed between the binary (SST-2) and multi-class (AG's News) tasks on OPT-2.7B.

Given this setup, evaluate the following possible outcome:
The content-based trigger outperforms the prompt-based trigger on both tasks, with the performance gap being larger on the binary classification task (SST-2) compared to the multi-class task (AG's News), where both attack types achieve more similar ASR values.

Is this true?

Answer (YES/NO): NO